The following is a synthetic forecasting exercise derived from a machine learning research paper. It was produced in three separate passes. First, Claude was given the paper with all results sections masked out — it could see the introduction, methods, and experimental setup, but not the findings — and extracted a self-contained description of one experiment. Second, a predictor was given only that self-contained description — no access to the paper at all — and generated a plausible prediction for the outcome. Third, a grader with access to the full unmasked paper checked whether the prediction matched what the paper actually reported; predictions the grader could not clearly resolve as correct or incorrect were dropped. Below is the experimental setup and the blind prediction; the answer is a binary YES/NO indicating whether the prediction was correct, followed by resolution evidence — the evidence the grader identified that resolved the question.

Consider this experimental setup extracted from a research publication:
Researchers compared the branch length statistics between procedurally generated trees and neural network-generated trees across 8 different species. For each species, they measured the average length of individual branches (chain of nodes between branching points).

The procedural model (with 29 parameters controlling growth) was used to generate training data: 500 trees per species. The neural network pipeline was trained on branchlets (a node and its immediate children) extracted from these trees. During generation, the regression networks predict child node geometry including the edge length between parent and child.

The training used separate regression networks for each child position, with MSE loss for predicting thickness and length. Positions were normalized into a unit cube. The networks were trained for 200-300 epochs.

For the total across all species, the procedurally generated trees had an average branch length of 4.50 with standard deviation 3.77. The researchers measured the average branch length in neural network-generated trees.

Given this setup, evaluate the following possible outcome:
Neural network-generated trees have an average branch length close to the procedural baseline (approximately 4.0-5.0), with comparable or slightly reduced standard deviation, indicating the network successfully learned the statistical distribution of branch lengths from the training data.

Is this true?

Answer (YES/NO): YES